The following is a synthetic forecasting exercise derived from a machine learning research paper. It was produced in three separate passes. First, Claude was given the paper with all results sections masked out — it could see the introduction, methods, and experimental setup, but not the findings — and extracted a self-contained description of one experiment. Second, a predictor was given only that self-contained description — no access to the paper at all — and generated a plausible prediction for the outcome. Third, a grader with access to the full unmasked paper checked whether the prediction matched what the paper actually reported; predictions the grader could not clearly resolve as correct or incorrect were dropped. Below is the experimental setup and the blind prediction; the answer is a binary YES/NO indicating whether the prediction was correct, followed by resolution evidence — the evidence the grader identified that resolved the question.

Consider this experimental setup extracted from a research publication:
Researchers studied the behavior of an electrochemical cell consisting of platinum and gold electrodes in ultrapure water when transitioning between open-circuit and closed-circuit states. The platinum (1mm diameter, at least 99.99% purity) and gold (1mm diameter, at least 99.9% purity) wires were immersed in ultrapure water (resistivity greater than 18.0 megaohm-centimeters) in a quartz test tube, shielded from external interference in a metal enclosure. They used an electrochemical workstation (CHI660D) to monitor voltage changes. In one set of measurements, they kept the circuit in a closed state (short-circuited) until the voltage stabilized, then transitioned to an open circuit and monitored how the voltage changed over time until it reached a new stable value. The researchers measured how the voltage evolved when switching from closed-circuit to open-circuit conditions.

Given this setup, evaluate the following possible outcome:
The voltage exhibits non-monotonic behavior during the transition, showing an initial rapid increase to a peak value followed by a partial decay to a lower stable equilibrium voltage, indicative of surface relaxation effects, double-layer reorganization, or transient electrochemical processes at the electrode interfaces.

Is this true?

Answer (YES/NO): NO